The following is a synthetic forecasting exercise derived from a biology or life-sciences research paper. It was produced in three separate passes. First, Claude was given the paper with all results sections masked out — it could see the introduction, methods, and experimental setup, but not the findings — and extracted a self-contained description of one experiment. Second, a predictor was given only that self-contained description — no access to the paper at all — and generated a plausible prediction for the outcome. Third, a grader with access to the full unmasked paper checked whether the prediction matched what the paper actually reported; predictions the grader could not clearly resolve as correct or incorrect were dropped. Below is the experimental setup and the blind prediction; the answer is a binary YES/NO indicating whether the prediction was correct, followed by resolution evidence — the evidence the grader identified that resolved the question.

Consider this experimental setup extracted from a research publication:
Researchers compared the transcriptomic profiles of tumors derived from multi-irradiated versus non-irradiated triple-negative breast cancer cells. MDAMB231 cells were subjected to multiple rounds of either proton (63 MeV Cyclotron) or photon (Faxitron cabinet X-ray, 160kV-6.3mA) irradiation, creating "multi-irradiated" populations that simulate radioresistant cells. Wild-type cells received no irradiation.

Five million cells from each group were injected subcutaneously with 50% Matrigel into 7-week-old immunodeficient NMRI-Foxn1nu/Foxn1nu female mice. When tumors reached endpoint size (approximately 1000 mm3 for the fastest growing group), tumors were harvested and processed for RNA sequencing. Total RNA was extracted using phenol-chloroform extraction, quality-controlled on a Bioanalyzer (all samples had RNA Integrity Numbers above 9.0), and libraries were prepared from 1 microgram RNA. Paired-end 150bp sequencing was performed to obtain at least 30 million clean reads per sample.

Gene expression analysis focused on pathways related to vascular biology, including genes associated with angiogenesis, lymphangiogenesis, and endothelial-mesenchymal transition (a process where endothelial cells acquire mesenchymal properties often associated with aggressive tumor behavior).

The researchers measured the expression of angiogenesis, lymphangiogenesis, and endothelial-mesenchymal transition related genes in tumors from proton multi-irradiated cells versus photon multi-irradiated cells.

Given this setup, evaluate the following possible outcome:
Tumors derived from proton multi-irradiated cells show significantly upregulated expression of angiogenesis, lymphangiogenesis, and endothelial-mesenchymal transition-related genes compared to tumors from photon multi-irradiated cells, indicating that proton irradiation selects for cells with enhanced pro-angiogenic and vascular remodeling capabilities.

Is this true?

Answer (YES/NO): NO